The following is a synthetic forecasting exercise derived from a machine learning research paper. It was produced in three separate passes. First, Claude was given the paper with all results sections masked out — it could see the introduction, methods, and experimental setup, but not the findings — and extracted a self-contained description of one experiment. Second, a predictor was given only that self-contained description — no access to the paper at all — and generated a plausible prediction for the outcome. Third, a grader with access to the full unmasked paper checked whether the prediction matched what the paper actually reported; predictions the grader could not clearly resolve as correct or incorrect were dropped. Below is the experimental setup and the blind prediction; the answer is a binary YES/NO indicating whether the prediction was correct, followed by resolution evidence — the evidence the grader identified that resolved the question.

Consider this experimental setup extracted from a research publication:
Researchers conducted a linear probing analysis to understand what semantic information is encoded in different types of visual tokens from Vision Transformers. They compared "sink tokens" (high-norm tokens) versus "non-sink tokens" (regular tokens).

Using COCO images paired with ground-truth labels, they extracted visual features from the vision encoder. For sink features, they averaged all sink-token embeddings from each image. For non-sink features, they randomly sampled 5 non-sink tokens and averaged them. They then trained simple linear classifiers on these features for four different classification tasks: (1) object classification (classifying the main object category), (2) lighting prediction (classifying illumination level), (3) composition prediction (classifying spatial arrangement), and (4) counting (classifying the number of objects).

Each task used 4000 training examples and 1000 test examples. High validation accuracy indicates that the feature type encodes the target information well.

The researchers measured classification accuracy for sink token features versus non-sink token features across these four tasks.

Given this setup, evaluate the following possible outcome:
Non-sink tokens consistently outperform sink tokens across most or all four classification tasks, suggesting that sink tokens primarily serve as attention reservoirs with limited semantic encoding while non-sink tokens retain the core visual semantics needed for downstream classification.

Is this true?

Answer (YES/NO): NO